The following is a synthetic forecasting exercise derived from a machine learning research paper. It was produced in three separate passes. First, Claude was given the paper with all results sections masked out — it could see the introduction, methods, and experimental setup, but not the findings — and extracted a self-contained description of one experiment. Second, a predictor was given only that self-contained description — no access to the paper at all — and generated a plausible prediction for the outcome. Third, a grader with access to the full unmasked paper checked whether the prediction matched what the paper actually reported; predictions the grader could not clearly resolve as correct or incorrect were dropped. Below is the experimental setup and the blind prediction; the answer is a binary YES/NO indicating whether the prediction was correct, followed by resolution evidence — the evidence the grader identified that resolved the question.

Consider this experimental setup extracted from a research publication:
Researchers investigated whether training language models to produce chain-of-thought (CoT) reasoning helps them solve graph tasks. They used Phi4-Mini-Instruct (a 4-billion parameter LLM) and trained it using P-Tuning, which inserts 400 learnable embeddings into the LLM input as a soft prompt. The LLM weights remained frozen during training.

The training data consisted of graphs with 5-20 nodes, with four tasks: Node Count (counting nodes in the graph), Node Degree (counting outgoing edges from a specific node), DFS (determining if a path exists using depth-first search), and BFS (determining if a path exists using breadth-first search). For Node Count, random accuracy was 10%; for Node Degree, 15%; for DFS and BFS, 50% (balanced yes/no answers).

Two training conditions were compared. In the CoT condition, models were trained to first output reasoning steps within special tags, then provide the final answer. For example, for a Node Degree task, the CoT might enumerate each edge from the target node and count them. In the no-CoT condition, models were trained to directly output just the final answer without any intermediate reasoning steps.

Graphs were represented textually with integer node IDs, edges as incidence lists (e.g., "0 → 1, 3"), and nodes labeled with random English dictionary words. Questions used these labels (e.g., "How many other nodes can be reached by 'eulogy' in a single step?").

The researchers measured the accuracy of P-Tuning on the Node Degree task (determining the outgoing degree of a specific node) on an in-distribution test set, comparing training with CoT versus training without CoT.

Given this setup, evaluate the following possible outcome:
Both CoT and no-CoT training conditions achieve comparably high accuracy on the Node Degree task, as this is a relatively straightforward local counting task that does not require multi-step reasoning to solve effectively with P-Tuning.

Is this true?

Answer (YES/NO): NO